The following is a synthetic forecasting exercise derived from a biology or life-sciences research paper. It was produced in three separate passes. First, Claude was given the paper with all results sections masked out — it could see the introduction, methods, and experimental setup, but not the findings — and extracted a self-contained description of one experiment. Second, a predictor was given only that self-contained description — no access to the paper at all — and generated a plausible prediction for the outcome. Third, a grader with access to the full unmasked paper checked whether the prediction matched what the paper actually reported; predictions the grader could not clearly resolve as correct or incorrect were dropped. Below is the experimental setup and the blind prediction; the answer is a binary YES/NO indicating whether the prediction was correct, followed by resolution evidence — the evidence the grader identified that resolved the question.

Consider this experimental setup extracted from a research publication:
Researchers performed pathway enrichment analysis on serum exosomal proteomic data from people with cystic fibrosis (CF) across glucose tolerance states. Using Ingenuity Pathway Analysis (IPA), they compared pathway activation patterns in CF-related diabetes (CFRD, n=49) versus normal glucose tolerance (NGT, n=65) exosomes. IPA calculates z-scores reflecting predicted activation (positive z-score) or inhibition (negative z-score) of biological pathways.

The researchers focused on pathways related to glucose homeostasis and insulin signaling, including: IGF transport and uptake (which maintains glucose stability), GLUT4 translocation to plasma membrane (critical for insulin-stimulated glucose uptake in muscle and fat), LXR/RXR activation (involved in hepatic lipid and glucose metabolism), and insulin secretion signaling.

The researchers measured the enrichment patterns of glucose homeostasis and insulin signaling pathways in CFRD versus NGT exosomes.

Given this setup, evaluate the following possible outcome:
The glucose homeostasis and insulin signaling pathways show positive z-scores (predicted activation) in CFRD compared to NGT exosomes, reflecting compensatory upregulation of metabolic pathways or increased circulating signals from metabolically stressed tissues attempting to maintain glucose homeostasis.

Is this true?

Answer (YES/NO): NO